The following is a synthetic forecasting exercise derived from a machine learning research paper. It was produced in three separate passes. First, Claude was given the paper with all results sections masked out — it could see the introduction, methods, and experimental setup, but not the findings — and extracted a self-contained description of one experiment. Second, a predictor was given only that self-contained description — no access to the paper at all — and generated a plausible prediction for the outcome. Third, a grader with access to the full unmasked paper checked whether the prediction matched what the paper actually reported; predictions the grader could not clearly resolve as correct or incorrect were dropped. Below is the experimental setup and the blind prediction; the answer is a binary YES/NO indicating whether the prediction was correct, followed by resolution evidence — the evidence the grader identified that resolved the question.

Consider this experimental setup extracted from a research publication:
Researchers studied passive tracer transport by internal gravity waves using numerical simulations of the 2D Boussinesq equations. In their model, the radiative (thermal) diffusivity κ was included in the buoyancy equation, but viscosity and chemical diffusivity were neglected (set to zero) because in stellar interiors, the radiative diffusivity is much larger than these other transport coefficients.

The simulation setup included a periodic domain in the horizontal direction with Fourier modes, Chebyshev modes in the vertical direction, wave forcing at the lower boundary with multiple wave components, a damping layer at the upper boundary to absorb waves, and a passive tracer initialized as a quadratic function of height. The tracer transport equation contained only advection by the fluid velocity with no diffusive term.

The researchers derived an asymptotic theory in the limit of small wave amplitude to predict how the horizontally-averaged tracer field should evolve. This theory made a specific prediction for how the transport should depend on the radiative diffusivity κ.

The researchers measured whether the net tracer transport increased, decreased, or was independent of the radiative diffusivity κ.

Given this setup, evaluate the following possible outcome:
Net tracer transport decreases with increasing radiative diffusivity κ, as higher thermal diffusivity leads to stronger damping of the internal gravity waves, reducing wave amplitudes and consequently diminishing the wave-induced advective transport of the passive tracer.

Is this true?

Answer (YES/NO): NO